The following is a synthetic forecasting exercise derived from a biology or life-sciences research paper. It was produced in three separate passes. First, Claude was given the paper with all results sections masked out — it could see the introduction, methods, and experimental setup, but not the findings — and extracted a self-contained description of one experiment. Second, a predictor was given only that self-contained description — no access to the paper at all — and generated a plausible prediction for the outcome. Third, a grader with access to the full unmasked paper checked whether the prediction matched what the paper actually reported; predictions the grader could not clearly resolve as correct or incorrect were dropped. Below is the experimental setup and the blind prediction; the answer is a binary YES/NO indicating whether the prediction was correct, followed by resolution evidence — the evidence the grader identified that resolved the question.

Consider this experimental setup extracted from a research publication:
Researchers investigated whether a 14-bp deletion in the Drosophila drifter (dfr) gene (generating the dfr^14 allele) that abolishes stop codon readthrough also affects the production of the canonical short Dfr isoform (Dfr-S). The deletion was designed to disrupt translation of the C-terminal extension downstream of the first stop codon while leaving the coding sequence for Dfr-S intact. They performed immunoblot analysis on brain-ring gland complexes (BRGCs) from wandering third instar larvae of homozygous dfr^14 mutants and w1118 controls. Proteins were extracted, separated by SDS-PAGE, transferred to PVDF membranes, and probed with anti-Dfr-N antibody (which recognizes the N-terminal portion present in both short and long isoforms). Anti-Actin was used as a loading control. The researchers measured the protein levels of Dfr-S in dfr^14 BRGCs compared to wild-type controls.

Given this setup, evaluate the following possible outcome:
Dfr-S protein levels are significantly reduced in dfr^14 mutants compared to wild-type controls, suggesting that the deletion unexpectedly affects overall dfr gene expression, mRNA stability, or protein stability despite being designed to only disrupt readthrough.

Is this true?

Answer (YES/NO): NO